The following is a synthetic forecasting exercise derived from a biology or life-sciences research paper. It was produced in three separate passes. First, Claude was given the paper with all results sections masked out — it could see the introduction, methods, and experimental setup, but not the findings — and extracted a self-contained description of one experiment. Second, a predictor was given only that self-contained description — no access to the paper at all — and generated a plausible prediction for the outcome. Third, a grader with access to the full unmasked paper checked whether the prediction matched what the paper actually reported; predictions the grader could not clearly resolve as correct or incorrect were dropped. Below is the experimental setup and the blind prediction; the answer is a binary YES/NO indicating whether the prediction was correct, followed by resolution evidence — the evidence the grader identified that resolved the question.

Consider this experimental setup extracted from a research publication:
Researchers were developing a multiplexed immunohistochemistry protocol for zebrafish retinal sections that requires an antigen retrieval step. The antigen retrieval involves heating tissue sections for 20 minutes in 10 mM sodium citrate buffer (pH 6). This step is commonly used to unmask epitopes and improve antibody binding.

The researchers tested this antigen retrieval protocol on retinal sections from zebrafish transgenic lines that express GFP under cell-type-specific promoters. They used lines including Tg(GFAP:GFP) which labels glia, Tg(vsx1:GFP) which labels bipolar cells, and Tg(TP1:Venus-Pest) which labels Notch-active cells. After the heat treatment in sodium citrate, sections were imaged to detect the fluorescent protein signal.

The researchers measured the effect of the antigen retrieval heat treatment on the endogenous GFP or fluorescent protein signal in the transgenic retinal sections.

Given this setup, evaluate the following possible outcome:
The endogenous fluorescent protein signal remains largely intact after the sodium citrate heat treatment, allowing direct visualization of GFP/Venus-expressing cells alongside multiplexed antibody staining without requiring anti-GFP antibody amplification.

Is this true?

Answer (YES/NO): NO